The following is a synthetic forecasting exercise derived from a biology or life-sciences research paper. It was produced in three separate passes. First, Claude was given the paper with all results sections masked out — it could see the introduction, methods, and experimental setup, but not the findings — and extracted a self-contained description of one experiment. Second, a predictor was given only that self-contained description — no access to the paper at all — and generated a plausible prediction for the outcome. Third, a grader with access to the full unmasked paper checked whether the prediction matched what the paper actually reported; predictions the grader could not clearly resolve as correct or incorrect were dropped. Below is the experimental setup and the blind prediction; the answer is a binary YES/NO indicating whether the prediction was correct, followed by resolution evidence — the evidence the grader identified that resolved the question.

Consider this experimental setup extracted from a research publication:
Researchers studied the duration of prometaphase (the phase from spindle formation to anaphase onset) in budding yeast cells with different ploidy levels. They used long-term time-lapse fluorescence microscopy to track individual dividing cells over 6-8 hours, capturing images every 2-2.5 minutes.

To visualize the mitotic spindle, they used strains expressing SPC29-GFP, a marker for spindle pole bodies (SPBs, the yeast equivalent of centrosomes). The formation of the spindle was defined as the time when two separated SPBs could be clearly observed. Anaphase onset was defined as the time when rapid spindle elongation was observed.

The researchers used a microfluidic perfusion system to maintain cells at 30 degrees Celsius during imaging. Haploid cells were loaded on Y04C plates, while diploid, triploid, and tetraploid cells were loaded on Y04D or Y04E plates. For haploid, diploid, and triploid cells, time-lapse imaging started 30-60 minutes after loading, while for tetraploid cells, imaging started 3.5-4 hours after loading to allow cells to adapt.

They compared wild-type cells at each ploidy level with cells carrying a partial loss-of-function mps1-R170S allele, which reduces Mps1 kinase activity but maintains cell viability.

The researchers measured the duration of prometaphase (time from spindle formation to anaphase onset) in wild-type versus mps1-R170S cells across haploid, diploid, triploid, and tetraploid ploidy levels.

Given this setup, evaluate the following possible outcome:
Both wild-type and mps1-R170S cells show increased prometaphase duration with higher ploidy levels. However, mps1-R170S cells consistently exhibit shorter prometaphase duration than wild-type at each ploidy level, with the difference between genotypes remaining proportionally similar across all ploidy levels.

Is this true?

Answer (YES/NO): NO